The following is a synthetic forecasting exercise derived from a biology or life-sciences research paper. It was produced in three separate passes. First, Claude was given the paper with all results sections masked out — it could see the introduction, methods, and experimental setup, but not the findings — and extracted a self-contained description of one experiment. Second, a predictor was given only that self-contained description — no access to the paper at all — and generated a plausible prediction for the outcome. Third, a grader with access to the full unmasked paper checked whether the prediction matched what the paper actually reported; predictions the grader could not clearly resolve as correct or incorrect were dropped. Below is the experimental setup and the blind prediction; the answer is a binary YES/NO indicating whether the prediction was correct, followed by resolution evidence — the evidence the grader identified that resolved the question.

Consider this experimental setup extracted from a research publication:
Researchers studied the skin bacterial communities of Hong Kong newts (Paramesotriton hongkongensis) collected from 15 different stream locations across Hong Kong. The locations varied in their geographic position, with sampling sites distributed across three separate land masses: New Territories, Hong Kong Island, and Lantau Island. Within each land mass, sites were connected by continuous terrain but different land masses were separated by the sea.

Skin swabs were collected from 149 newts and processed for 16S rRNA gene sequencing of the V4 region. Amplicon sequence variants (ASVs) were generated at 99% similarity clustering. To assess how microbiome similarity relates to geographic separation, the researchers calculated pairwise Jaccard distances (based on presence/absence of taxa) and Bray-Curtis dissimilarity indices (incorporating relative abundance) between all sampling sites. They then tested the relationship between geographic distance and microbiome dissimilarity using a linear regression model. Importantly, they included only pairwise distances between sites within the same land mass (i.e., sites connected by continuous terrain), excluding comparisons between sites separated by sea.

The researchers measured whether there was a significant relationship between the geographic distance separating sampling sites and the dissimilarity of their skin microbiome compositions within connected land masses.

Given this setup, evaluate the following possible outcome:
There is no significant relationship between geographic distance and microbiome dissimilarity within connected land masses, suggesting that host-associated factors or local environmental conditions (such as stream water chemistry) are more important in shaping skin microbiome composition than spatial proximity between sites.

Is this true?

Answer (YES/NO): NO